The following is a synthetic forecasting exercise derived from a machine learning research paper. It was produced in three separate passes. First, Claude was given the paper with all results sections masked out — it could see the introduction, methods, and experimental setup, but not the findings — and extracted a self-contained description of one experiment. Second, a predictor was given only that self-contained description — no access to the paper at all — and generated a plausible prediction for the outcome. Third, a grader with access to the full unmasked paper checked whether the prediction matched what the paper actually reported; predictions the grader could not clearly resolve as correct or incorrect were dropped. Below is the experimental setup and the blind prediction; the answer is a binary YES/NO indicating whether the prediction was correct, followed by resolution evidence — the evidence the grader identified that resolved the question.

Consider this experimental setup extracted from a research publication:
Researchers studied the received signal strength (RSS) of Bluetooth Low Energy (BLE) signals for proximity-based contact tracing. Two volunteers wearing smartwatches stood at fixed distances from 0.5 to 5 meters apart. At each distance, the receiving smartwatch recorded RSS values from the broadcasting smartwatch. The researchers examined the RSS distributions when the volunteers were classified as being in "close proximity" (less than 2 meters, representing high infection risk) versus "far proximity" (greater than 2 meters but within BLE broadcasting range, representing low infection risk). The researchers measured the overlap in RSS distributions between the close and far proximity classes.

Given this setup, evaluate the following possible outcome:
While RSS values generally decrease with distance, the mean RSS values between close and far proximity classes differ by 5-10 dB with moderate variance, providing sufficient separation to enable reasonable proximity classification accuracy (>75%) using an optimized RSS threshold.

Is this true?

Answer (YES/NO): NO